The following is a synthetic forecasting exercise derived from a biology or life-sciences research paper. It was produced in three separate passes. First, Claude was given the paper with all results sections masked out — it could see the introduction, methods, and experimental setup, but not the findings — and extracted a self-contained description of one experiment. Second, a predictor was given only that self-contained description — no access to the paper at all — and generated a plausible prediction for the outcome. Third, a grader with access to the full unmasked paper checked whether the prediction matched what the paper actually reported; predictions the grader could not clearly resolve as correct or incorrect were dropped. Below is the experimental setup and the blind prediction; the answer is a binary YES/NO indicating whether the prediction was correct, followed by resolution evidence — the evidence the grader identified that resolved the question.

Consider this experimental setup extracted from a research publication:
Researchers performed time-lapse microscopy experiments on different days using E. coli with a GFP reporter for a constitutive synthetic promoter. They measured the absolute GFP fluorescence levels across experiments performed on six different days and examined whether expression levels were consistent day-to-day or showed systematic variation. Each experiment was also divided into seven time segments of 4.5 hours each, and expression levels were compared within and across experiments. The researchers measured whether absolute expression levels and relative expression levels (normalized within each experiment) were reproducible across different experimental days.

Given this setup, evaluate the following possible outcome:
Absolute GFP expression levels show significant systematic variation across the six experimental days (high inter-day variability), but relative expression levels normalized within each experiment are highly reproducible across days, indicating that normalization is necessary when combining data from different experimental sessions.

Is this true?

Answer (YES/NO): YES